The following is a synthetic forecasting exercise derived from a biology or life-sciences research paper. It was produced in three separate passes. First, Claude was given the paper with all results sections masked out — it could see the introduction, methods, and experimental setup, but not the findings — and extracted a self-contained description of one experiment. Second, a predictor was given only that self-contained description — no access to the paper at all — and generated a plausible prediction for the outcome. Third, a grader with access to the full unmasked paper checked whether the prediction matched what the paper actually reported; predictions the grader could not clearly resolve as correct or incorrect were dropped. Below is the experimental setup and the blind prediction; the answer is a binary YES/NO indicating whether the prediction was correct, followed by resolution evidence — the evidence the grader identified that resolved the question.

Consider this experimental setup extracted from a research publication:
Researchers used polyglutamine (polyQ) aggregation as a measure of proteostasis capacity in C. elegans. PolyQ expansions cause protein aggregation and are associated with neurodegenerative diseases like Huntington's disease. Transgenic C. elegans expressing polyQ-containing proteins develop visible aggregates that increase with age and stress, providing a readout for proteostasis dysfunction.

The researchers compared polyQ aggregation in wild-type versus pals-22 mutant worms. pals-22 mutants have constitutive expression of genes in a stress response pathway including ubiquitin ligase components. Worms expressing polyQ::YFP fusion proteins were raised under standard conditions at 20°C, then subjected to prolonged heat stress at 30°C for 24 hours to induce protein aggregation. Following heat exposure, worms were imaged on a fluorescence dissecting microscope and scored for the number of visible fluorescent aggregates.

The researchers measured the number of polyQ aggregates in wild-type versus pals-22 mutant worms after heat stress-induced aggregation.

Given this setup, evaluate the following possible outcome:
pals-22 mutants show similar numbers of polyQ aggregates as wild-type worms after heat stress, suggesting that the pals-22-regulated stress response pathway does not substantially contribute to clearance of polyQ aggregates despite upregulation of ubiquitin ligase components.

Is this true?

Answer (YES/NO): NO